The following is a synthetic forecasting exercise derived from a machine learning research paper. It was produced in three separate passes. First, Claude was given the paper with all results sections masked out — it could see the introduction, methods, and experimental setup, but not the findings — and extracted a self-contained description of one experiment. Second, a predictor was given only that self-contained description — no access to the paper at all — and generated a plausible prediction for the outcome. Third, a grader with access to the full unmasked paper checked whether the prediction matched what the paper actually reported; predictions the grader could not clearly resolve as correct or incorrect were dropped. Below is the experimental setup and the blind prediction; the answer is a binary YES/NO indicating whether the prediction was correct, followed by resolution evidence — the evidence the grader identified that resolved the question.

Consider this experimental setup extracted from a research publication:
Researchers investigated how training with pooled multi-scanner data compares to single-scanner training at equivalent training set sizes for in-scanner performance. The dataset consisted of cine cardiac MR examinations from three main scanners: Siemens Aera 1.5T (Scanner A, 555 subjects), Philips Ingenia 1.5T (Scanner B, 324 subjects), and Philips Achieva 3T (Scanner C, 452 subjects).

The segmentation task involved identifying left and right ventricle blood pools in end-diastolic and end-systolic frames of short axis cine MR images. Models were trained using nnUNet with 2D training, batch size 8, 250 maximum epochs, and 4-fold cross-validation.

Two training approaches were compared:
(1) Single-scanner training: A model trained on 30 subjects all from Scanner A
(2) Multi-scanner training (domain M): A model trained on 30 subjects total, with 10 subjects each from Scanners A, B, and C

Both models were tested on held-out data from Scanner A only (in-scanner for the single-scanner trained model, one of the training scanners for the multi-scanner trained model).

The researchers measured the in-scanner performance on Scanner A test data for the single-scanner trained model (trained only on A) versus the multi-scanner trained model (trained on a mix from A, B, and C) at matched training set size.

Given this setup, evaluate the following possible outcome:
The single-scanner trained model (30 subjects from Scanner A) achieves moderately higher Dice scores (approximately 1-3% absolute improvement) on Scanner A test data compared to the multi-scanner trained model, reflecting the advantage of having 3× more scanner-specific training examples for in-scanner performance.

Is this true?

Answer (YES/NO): NO